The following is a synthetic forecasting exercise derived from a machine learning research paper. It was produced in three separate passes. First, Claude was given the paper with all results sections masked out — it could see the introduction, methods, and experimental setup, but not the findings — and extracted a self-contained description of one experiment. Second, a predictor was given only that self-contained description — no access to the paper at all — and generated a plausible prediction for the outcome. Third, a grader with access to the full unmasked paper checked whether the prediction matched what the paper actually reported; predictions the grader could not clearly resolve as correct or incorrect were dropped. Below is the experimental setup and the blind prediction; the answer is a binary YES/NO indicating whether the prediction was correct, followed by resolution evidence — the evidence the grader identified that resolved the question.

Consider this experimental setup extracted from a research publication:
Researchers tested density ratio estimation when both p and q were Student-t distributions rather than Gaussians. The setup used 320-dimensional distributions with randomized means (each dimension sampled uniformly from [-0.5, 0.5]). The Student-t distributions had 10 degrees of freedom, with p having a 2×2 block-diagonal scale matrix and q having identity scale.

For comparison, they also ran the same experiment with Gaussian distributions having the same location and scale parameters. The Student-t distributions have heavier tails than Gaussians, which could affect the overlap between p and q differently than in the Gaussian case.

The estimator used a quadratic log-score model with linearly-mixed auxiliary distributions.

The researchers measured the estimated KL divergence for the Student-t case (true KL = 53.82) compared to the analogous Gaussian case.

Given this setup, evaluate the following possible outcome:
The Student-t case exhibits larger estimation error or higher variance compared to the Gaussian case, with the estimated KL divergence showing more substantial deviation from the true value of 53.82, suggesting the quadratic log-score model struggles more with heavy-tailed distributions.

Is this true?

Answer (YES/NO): NO